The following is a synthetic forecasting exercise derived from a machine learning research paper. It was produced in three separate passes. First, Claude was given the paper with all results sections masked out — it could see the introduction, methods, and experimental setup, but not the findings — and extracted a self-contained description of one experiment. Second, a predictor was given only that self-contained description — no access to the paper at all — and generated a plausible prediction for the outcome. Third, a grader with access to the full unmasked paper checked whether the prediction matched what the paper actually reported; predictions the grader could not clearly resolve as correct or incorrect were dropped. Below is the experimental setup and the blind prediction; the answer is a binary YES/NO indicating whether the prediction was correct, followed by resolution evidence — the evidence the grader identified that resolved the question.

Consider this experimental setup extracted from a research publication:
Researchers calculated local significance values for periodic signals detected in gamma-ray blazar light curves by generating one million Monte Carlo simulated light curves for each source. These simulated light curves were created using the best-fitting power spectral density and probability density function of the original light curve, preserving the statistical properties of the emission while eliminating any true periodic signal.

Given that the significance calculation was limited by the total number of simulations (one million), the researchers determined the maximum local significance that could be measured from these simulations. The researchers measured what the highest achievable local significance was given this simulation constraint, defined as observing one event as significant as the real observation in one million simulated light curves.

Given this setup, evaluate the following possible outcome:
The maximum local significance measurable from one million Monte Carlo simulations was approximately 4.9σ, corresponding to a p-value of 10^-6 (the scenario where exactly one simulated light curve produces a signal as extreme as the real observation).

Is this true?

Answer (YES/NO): NO